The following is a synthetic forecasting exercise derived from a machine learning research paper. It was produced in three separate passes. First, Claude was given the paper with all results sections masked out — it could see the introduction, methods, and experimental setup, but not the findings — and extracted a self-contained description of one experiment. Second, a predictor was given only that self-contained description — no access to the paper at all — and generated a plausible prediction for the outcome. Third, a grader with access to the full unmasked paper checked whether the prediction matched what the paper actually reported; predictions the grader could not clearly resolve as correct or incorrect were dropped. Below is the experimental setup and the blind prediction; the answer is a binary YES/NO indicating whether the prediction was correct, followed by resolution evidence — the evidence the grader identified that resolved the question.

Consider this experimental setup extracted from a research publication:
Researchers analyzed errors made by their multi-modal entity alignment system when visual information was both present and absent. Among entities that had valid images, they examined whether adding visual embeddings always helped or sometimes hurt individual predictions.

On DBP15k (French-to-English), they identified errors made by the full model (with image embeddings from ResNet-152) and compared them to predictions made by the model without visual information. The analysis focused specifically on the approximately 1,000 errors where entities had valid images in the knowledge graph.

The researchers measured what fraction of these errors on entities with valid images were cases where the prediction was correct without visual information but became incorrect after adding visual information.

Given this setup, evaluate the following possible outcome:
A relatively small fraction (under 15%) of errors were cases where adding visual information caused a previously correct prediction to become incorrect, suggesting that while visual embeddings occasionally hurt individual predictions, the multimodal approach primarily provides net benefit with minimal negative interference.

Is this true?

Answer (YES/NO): NO